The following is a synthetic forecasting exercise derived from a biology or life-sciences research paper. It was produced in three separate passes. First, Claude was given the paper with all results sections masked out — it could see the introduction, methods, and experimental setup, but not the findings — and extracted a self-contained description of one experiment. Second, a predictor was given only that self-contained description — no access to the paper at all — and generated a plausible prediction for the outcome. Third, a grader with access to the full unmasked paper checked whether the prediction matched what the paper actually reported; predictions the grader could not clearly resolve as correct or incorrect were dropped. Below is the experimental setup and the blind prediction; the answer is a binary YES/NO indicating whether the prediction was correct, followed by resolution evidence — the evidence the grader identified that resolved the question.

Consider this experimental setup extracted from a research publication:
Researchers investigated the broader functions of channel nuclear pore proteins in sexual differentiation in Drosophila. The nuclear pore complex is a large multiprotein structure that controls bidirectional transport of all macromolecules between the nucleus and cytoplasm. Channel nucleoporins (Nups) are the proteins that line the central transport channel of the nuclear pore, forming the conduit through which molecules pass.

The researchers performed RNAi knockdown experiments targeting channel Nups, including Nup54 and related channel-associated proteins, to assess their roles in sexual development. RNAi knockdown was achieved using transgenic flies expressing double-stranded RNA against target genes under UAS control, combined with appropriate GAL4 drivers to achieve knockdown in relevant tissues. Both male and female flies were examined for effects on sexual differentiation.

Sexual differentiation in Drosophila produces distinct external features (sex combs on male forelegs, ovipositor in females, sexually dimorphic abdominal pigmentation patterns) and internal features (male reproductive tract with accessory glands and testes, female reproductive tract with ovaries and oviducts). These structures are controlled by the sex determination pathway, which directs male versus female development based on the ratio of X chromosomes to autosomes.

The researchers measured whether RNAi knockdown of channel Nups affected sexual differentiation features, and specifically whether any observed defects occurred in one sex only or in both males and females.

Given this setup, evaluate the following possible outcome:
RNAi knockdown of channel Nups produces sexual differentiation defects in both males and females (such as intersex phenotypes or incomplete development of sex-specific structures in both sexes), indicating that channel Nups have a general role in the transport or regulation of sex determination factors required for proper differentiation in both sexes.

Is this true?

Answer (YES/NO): YES